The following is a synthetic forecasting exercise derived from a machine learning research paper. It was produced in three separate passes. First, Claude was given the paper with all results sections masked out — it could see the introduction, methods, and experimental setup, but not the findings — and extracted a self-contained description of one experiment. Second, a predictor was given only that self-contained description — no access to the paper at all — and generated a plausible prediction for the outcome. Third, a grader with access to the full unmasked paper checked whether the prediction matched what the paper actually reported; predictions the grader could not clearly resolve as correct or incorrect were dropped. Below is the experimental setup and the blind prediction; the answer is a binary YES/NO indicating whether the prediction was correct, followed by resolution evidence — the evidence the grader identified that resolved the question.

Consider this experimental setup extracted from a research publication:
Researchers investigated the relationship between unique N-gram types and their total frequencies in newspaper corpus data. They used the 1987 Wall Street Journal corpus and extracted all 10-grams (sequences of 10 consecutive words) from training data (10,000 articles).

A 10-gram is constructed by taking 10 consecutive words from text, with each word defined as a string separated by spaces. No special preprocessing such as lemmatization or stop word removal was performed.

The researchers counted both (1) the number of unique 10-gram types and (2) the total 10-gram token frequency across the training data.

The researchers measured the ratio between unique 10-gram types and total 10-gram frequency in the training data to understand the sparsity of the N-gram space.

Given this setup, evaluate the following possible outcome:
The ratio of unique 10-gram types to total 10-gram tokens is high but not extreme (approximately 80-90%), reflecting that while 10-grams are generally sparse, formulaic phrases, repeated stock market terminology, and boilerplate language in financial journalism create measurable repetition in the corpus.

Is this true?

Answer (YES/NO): NO